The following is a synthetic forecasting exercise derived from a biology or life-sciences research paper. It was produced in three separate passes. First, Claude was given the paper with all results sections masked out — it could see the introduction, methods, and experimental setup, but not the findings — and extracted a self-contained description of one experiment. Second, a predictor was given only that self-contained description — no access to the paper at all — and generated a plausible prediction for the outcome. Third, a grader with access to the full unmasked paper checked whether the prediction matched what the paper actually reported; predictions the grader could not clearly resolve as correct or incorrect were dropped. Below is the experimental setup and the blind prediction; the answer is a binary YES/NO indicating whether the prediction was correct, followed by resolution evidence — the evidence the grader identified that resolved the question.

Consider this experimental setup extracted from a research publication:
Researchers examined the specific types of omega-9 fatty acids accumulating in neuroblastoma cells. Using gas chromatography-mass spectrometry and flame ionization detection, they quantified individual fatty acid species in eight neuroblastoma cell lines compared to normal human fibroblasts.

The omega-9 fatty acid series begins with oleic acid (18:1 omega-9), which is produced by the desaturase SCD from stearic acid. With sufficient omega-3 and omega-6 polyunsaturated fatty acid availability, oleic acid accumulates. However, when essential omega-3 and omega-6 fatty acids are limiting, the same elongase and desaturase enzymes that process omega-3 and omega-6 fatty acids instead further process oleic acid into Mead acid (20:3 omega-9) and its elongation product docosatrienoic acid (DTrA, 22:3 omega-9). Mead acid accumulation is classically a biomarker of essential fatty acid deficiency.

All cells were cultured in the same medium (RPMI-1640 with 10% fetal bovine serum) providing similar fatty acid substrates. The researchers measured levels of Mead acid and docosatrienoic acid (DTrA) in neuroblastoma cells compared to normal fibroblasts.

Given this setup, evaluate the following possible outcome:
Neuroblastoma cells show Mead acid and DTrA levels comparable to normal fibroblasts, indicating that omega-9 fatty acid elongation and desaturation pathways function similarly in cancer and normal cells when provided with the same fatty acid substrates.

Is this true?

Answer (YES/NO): NO